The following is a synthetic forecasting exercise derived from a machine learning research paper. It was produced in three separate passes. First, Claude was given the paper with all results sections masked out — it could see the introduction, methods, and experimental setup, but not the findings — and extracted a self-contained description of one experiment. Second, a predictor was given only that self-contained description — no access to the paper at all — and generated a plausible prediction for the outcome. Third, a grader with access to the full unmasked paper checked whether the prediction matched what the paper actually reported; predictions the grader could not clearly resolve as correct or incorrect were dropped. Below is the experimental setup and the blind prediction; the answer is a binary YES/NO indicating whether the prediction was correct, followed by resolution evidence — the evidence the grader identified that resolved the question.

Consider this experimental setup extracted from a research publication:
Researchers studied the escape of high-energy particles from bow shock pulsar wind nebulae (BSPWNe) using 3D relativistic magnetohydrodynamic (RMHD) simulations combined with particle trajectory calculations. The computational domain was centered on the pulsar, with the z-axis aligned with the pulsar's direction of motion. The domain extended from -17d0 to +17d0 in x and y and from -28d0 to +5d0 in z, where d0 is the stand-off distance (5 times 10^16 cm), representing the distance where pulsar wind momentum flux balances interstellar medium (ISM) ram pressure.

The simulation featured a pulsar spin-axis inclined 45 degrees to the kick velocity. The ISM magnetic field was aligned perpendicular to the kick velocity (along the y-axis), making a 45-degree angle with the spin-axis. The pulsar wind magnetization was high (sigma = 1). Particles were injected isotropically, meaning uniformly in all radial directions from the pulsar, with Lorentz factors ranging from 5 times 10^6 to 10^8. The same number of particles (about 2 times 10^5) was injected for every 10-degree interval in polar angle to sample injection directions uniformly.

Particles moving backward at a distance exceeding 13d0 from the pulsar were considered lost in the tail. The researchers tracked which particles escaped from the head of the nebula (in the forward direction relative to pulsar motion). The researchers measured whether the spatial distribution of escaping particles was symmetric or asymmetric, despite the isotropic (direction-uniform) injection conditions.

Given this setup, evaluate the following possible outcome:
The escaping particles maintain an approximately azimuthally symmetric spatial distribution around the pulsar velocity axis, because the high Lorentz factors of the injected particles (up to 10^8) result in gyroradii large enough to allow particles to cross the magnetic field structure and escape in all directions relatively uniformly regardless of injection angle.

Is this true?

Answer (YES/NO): NO